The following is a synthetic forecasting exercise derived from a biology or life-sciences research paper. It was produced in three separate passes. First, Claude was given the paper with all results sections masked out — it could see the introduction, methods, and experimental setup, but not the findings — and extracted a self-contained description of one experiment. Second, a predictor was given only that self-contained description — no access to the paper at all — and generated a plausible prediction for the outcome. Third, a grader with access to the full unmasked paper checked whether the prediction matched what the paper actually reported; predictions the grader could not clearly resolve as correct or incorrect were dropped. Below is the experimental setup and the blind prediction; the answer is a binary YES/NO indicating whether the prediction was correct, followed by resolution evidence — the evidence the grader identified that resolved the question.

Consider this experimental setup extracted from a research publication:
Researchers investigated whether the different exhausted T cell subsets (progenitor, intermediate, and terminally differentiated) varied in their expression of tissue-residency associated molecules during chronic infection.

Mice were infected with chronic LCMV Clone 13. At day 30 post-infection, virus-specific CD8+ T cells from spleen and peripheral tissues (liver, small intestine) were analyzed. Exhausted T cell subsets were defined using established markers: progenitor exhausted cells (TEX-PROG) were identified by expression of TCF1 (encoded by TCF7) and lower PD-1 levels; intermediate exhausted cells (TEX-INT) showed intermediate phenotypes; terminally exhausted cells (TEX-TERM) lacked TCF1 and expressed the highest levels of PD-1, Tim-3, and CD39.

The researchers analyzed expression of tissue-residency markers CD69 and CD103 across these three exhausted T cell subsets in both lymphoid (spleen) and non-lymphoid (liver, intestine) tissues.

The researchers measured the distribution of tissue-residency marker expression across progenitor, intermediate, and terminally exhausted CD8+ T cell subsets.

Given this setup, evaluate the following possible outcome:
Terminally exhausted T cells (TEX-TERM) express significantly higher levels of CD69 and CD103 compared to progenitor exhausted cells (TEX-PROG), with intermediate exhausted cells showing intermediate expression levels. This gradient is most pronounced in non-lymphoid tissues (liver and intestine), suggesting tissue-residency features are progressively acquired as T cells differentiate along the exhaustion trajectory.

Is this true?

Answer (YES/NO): NO